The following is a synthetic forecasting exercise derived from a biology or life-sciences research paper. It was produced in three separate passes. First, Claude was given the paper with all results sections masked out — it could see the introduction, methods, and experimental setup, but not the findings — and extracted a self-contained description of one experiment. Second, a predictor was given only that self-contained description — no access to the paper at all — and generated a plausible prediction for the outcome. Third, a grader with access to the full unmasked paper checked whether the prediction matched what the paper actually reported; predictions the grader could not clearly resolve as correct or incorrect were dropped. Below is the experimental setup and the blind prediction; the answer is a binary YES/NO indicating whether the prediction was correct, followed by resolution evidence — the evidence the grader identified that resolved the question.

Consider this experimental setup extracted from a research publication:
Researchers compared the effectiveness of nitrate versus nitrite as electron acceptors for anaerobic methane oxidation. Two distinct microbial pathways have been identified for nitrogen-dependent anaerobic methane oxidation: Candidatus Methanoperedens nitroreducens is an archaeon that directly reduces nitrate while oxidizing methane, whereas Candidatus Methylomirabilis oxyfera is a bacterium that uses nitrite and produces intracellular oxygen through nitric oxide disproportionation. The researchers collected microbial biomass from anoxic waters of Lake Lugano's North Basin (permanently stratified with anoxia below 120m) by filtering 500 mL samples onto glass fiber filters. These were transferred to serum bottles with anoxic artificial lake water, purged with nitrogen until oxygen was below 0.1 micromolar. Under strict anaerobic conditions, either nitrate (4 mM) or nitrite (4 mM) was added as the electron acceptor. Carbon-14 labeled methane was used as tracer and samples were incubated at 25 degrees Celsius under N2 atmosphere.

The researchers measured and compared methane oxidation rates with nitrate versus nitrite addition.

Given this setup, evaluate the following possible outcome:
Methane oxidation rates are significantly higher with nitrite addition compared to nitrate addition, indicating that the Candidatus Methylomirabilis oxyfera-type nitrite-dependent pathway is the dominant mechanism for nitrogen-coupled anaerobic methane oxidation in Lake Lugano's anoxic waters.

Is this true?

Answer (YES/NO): NO